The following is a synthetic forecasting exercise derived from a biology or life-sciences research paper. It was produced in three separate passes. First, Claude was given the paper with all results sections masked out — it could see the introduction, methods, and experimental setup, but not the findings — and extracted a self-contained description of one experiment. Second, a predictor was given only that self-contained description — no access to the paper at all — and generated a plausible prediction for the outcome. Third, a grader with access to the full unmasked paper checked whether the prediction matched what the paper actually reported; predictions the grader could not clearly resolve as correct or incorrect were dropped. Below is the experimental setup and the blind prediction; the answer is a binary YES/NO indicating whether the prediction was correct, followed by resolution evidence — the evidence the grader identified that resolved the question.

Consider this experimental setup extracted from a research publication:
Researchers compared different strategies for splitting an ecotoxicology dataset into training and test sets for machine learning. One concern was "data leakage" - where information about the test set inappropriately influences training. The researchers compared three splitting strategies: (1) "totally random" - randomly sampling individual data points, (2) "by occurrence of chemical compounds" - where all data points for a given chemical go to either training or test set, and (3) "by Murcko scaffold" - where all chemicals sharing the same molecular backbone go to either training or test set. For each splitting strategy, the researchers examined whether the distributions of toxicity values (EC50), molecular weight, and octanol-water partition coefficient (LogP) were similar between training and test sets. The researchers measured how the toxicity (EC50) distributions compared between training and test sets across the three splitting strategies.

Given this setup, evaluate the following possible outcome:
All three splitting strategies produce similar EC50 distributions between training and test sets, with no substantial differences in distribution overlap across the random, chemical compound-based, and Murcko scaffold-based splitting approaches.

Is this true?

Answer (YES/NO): NO